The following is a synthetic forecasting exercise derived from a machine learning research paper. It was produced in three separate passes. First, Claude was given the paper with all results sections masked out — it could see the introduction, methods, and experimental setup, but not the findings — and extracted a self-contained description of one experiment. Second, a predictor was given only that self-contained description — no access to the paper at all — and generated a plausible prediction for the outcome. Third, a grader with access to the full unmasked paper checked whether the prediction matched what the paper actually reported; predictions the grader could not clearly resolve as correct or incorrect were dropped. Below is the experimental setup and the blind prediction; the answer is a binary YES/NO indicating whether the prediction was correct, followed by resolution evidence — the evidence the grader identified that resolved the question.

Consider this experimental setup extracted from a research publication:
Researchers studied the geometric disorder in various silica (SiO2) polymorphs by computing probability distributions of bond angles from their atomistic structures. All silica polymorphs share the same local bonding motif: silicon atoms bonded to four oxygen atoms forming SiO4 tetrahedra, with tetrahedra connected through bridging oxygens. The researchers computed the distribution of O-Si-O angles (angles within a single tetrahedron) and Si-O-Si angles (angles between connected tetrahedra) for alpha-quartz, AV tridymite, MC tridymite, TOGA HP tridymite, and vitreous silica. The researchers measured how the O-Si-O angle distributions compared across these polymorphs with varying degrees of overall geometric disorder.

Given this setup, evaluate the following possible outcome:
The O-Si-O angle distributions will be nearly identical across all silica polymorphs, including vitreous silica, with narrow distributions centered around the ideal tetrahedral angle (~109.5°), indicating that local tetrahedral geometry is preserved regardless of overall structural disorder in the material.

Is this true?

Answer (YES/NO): YES